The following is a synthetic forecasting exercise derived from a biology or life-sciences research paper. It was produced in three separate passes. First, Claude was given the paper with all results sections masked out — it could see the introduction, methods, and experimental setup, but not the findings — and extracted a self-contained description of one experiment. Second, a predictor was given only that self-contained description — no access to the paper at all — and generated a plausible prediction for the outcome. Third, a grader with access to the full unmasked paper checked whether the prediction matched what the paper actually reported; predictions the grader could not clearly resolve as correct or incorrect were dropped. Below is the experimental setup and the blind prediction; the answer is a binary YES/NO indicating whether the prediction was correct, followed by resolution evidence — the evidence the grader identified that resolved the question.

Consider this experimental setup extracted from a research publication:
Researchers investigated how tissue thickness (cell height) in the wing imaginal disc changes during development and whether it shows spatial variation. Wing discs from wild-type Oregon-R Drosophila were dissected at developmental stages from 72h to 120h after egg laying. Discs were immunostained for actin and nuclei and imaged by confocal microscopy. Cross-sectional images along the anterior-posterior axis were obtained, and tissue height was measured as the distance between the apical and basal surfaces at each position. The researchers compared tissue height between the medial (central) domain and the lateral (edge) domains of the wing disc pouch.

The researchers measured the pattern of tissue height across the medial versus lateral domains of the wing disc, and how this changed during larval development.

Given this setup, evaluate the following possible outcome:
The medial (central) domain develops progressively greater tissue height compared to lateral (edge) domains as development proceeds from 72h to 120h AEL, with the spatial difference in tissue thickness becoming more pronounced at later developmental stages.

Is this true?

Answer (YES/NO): YES